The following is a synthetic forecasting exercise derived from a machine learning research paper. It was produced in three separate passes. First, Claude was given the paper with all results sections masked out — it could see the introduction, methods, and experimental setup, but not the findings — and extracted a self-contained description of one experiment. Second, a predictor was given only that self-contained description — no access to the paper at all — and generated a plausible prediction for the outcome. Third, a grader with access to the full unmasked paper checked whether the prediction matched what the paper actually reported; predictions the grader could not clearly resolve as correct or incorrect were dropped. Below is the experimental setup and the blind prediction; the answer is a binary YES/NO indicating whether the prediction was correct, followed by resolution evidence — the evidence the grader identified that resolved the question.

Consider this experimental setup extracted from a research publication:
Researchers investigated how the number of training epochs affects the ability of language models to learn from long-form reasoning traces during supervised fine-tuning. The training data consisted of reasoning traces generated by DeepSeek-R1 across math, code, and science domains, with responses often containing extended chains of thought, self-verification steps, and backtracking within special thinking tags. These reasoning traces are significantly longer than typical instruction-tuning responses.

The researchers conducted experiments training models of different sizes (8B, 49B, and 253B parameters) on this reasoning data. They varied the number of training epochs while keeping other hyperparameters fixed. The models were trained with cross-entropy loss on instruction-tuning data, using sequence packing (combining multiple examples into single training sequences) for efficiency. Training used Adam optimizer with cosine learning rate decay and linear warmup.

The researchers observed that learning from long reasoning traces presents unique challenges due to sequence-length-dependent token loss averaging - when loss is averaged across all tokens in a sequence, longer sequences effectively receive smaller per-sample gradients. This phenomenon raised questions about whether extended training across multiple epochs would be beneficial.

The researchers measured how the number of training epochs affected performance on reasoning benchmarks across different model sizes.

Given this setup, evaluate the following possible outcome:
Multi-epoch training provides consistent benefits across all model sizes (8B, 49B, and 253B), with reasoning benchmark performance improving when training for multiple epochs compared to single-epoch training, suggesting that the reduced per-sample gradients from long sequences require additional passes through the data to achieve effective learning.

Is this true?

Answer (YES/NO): NO